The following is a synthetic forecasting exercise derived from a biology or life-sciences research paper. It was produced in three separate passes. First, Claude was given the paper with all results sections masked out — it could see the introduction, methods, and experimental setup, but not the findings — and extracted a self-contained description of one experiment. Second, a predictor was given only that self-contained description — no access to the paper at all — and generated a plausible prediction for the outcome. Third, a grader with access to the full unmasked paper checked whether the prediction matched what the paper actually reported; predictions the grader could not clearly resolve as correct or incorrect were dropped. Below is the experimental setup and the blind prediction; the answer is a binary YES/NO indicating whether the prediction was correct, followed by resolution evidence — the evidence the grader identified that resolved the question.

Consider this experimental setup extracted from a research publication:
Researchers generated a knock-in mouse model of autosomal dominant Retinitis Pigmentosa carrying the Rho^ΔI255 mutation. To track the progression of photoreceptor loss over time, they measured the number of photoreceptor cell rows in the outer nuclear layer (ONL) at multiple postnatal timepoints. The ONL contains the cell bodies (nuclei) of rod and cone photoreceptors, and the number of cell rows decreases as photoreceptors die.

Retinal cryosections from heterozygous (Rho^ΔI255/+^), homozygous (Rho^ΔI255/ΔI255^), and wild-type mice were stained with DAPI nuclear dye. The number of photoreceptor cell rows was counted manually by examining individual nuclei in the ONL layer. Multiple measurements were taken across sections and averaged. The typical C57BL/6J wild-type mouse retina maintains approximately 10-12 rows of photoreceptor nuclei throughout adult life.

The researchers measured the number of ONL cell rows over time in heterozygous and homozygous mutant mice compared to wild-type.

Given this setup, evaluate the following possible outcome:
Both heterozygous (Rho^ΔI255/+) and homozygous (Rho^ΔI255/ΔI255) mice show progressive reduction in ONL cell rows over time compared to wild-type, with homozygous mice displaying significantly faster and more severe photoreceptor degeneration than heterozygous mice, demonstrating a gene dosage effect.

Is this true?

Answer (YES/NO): YES